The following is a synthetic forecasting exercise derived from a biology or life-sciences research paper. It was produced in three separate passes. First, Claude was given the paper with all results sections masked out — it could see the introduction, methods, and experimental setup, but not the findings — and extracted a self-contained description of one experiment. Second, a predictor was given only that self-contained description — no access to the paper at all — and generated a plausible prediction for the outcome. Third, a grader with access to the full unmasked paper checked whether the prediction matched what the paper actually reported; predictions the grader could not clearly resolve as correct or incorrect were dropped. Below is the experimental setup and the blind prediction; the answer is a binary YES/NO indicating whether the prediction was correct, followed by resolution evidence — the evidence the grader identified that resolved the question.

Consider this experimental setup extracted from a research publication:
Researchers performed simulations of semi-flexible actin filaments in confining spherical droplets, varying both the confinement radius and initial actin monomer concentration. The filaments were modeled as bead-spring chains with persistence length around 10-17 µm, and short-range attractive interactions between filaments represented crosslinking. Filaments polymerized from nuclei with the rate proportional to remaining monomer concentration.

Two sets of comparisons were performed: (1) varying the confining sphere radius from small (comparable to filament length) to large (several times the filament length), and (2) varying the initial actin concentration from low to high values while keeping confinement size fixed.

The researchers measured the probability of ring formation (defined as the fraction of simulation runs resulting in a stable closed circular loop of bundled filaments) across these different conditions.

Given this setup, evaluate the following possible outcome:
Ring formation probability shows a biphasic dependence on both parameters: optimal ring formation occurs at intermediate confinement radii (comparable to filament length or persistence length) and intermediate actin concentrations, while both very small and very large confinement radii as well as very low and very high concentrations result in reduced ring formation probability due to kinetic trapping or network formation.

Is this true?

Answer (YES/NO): NO